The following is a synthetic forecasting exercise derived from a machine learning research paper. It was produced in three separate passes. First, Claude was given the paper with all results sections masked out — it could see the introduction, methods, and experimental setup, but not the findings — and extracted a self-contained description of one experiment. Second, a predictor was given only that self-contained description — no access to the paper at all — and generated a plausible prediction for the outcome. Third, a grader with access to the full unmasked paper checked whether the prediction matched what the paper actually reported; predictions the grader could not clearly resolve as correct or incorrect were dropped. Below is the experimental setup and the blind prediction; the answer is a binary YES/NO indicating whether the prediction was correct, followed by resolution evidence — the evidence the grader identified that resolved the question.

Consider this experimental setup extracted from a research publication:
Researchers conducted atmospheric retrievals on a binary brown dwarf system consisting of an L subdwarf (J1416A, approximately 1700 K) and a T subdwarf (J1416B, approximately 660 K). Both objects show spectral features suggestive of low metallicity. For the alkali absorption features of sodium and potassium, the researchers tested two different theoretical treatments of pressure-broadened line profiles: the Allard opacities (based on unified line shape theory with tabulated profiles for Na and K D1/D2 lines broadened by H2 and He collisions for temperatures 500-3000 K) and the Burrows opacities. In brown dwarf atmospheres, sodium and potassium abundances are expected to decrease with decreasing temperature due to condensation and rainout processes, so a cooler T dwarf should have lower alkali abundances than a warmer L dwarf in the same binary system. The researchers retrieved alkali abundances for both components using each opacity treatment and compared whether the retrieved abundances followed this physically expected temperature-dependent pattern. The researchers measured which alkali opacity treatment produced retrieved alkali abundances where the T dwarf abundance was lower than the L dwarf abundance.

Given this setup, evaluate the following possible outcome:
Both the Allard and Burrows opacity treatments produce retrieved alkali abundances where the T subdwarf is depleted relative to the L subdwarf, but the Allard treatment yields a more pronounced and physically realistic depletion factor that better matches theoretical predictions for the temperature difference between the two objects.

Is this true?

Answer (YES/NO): NO